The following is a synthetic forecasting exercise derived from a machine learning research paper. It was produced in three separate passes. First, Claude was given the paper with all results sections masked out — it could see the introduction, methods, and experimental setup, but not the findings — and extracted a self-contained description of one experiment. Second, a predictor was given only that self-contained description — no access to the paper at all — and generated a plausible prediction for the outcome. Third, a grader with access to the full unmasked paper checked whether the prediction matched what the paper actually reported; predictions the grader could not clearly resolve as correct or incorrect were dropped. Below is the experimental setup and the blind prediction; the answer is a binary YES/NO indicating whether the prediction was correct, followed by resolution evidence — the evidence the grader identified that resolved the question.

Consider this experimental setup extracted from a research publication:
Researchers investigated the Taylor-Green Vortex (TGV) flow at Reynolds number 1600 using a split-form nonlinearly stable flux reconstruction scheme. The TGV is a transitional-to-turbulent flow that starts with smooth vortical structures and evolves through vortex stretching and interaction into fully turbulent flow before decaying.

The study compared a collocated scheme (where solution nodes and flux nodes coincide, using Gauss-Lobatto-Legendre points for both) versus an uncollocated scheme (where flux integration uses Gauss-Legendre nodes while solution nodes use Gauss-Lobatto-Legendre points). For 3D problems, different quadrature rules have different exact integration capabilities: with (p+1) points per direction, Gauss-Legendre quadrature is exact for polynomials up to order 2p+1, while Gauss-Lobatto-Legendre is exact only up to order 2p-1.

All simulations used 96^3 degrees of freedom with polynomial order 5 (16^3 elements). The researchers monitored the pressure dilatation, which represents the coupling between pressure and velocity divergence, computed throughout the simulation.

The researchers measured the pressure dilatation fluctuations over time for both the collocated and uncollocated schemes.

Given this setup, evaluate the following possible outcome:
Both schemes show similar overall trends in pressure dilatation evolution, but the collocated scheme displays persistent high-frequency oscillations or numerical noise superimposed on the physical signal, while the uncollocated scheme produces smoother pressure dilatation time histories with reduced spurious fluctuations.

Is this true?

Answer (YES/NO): NO